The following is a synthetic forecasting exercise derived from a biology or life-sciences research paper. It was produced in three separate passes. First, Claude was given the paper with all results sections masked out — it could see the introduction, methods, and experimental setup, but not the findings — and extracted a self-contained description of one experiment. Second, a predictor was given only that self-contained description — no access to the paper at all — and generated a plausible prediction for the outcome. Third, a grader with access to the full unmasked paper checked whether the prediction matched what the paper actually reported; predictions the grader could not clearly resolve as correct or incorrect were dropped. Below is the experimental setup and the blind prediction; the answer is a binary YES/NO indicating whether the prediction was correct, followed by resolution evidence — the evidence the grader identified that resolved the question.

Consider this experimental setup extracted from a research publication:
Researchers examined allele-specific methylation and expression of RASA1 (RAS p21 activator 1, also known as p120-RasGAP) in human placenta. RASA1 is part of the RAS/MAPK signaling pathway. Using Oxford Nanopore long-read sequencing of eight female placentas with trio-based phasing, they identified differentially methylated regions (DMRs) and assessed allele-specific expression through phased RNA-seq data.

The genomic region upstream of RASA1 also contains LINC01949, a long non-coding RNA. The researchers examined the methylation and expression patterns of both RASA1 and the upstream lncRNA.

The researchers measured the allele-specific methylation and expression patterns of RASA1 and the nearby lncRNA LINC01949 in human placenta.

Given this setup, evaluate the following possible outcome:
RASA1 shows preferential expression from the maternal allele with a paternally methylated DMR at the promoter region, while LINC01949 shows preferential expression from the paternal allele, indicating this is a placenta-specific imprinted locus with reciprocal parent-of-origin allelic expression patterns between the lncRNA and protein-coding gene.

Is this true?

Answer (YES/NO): NO